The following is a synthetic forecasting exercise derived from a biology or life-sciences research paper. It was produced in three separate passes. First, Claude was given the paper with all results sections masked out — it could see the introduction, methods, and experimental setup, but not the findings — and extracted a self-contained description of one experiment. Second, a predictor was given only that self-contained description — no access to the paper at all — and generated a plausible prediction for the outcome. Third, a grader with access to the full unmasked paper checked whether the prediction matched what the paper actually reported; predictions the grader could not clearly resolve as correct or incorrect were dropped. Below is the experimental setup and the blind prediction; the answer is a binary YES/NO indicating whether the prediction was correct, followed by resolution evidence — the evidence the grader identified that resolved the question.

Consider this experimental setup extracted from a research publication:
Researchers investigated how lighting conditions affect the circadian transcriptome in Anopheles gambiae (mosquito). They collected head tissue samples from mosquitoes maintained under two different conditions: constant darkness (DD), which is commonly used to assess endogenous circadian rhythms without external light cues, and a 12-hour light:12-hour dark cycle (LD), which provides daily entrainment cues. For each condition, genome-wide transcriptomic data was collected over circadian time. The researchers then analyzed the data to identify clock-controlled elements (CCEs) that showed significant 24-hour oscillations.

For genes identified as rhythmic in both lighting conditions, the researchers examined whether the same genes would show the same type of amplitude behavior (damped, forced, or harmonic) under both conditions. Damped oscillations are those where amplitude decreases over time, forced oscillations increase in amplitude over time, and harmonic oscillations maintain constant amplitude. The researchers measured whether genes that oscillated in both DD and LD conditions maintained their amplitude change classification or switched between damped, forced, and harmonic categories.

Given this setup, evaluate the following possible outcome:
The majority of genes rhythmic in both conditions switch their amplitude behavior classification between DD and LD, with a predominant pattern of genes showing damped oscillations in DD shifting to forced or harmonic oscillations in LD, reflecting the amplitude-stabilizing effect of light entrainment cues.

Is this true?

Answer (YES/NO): NO